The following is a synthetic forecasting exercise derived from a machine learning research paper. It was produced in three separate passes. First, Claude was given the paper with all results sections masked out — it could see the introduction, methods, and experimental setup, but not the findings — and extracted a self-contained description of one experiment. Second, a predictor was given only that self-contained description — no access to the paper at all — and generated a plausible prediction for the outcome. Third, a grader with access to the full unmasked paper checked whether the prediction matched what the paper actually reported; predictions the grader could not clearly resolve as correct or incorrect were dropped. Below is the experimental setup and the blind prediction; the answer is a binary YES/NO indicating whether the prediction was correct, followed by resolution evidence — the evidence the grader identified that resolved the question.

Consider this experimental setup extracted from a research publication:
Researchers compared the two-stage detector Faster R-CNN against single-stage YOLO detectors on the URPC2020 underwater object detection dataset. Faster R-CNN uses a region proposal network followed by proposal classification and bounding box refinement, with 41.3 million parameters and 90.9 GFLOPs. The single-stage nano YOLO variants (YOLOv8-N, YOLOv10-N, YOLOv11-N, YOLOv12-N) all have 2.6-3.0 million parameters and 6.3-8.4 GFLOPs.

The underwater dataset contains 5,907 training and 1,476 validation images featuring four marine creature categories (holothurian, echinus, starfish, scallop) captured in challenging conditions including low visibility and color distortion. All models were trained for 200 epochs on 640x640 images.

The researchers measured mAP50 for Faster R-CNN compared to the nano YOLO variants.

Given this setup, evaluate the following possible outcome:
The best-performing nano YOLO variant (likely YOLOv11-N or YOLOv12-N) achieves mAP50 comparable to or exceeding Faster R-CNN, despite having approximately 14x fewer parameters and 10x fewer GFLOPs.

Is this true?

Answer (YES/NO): YES